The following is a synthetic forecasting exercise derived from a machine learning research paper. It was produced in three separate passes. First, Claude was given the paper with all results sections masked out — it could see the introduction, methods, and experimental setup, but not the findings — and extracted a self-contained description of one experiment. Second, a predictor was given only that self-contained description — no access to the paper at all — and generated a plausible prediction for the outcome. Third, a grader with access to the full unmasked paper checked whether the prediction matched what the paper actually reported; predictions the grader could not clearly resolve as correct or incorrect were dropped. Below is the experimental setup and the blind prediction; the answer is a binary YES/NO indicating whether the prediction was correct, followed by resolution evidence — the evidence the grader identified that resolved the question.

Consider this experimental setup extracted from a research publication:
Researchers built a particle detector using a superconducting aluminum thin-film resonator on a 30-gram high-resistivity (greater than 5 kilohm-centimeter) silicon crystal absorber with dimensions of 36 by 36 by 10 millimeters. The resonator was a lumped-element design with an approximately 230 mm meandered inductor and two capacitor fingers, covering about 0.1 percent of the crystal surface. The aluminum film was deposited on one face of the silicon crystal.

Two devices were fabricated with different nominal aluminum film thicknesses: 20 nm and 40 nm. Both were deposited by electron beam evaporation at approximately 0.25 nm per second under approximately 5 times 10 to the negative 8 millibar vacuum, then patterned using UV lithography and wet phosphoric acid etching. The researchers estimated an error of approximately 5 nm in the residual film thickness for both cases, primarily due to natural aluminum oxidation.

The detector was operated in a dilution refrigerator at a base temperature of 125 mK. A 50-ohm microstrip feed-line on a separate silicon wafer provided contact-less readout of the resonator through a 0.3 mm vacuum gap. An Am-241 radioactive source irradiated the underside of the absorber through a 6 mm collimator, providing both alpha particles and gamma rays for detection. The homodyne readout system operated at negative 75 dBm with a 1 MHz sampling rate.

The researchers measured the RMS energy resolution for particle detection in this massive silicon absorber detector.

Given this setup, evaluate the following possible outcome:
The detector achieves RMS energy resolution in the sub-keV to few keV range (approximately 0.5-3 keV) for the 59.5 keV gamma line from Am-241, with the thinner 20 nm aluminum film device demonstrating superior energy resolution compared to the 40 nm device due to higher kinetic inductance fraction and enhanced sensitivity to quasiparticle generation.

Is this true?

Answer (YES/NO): NO